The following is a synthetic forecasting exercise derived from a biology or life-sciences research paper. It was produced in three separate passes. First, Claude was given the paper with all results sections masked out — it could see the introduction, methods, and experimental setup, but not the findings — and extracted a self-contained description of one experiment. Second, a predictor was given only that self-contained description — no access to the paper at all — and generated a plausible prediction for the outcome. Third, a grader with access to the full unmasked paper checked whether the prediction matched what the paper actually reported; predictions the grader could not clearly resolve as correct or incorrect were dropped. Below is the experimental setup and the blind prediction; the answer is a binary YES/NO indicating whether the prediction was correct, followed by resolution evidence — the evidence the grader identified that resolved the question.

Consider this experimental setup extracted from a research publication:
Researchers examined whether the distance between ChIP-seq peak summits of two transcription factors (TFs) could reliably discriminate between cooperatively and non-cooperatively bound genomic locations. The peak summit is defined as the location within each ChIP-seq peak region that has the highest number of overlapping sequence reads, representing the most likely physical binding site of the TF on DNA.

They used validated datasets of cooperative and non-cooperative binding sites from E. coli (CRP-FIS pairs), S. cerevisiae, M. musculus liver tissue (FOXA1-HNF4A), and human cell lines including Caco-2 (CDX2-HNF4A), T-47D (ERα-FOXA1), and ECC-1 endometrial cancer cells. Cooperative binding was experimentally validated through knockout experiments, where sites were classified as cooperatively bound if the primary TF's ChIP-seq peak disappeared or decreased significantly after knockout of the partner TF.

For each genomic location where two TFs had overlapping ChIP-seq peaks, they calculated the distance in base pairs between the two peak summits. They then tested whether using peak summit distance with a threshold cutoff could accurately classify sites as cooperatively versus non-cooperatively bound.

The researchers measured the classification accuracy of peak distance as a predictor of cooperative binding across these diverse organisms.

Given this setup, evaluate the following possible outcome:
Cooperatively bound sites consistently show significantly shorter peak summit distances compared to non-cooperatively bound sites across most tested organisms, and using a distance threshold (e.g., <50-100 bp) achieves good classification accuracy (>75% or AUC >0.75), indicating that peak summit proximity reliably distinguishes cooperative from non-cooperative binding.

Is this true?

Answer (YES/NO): NO